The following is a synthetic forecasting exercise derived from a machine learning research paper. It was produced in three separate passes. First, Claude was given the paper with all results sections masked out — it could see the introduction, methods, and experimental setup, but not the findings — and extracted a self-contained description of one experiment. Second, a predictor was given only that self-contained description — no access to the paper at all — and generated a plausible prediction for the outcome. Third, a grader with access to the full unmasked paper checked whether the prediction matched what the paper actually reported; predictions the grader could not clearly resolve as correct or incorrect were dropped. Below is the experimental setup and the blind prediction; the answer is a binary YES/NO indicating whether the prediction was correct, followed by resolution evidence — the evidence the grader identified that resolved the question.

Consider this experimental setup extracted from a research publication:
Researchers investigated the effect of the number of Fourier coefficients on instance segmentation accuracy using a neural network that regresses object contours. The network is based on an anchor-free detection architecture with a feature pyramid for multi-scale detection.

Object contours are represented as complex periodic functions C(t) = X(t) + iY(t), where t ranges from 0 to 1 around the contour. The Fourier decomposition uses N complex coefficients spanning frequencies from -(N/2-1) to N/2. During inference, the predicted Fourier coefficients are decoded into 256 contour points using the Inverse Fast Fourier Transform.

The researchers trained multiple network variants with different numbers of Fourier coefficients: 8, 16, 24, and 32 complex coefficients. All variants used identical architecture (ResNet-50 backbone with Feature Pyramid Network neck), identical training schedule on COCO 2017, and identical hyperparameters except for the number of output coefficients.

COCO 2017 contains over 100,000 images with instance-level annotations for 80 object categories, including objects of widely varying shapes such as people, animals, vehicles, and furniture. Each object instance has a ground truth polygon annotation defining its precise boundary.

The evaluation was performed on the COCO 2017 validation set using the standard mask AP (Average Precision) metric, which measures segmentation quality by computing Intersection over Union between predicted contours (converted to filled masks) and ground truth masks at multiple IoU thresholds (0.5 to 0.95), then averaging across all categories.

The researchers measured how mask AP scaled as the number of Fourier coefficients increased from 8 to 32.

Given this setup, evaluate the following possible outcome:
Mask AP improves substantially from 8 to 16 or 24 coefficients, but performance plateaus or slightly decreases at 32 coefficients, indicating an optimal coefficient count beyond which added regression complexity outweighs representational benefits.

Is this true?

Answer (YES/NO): NO